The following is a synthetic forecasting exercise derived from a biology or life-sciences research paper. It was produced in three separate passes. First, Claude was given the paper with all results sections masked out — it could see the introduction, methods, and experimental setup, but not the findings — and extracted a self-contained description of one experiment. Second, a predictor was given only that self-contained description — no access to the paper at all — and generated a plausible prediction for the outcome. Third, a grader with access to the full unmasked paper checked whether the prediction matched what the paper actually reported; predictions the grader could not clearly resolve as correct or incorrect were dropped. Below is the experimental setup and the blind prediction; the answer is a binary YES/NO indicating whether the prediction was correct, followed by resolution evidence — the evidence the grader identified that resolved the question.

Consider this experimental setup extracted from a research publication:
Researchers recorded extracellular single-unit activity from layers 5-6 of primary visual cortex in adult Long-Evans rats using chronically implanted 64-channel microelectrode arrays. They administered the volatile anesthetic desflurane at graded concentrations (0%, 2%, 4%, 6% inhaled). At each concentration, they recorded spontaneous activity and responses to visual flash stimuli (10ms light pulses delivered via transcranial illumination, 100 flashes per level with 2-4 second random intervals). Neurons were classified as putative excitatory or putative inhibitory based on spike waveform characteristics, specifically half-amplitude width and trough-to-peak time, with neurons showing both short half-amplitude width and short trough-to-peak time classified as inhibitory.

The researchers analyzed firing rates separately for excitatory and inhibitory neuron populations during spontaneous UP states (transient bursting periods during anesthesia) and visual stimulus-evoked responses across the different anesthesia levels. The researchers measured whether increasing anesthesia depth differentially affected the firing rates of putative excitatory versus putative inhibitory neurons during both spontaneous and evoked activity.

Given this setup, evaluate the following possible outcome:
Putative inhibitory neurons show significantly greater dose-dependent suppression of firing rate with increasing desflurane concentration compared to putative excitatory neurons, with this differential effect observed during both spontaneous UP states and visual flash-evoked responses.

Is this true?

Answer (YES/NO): YES